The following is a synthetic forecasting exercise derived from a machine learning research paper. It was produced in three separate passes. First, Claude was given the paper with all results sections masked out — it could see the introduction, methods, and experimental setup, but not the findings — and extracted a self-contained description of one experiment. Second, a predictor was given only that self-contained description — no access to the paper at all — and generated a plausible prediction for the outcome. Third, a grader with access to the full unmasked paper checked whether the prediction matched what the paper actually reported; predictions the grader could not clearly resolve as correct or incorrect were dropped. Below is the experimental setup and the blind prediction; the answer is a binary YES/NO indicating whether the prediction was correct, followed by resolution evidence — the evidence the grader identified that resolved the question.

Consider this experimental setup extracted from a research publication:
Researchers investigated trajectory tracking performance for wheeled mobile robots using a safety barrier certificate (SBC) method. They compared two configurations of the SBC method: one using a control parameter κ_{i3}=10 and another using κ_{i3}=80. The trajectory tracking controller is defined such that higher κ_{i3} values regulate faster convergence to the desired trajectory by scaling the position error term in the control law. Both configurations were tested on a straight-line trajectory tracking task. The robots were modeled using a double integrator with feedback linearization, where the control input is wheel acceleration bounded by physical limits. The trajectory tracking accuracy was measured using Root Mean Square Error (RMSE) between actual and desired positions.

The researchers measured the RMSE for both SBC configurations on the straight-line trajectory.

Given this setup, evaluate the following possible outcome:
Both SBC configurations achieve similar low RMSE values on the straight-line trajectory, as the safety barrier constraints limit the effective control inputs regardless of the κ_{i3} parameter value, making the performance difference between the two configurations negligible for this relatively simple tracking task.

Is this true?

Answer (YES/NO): NO